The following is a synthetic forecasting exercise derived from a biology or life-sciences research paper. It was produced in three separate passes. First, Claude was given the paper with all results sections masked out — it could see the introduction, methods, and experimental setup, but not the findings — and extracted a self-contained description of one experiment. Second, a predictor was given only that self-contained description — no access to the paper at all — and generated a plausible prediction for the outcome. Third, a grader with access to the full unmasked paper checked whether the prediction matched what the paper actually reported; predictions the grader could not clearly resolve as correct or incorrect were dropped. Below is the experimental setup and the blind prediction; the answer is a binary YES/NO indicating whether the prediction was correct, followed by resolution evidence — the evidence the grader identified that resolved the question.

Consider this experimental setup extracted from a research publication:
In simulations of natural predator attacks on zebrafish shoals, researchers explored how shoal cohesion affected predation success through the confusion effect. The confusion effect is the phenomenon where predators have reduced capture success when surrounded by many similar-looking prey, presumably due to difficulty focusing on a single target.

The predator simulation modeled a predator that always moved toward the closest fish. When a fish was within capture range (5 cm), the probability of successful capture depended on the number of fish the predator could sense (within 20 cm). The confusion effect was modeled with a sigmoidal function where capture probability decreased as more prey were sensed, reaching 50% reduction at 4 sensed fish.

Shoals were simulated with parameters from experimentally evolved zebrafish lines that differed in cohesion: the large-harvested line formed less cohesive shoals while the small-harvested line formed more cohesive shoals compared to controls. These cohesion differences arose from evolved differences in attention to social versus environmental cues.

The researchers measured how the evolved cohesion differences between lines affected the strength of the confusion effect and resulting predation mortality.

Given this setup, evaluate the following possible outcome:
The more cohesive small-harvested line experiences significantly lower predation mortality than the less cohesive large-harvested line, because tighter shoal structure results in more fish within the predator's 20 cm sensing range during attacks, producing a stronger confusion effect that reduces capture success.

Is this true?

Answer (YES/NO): YES